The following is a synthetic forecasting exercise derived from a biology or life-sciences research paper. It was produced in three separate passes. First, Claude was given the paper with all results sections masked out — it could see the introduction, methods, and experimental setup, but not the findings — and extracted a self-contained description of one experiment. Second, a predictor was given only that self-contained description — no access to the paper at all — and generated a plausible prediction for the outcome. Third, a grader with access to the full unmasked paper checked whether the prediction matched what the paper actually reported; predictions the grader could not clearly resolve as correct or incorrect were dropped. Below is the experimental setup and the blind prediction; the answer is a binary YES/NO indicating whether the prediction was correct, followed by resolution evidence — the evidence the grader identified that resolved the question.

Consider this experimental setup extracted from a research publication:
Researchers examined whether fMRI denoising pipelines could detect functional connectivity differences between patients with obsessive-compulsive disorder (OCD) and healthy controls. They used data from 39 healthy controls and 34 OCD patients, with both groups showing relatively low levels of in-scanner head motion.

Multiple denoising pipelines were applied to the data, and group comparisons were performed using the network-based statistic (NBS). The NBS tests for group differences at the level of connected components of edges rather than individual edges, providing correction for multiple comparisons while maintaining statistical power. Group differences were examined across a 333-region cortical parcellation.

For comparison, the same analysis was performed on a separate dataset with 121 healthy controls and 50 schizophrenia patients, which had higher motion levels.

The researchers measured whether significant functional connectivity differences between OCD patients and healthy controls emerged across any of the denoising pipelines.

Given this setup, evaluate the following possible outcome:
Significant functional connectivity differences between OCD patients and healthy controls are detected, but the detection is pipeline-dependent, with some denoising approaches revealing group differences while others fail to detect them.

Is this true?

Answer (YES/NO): NO